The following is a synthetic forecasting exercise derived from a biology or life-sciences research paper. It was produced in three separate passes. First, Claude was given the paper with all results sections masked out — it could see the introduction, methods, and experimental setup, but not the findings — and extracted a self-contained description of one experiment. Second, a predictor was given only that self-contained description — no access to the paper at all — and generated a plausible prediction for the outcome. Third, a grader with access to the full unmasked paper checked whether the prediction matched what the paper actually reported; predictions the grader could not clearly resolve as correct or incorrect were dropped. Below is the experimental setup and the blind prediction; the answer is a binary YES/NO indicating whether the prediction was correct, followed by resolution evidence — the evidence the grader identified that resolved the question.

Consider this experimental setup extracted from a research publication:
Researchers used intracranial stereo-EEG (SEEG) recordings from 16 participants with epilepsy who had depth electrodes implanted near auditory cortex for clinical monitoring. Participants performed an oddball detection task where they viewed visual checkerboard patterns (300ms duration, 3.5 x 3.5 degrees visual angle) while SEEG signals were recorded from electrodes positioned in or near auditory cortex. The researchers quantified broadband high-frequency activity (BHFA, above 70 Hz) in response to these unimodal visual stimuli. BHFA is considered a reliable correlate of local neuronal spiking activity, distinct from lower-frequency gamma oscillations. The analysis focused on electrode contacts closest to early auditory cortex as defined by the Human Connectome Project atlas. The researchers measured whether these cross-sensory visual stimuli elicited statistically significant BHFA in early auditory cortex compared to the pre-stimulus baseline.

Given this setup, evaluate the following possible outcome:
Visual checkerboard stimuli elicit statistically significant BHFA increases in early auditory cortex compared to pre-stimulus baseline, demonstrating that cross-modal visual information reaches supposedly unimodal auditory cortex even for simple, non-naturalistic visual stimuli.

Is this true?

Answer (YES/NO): NO